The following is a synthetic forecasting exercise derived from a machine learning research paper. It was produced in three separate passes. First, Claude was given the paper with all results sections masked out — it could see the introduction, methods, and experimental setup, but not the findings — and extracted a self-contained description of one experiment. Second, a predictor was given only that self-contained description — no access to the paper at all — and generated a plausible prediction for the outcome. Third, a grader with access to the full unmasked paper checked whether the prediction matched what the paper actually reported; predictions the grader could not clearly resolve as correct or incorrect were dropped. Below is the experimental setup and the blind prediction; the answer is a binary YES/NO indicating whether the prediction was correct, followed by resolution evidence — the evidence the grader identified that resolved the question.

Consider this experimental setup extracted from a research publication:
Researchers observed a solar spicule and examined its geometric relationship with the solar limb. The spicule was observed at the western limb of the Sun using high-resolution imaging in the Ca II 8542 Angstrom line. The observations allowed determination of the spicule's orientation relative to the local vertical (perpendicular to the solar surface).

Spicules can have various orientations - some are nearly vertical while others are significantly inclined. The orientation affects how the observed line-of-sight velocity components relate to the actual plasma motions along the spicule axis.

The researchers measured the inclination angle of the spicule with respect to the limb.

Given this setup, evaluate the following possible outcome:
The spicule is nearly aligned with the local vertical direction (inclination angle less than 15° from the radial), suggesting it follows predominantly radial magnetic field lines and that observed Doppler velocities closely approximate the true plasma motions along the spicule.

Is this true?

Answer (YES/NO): NO